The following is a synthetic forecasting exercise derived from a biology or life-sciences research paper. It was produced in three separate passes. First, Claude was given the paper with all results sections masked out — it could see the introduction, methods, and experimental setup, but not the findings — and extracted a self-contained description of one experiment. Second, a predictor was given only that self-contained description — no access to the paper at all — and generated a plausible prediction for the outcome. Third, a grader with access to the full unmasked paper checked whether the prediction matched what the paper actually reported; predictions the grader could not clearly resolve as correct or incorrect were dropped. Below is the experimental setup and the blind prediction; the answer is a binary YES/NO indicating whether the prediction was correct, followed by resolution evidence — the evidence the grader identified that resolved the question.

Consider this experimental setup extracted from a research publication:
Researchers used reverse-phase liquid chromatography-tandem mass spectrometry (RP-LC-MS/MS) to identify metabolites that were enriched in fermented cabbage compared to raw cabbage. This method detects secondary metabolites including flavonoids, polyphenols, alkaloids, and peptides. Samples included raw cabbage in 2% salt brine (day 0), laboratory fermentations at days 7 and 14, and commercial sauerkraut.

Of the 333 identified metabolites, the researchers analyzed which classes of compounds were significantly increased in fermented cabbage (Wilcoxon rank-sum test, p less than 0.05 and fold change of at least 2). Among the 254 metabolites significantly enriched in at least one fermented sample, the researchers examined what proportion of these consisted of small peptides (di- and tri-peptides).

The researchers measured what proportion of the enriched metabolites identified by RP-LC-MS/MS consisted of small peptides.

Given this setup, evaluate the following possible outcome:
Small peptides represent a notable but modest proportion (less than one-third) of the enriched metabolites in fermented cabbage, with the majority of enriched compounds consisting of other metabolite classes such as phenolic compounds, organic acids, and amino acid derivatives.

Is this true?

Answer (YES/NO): NO